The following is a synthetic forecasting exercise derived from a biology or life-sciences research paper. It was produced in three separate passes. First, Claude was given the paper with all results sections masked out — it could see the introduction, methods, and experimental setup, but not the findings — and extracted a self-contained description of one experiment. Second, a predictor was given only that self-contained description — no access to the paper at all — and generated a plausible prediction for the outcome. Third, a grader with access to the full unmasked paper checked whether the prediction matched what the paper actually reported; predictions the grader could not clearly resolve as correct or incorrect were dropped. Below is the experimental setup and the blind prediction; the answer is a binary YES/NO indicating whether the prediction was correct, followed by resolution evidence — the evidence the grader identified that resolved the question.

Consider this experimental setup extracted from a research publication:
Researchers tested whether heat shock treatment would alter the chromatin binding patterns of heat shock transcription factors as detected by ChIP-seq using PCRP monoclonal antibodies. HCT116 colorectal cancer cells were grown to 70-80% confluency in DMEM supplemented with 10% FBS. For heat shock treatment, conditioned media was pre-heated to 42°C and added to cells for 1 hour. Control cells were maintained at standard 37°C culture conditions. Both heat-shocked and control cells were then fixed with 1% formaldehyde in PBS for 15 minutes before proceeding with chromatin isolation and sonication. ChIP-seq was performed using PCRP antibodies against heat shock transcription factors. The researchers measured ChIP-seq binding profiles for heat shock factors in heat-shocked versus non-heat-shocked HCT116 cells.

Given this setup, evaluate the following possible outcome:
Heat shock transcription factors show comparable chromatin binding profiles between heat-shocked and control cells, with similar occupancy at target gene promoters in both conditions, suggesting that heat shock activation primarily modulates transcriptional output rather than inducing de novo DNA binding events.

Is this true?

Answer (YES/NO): NO